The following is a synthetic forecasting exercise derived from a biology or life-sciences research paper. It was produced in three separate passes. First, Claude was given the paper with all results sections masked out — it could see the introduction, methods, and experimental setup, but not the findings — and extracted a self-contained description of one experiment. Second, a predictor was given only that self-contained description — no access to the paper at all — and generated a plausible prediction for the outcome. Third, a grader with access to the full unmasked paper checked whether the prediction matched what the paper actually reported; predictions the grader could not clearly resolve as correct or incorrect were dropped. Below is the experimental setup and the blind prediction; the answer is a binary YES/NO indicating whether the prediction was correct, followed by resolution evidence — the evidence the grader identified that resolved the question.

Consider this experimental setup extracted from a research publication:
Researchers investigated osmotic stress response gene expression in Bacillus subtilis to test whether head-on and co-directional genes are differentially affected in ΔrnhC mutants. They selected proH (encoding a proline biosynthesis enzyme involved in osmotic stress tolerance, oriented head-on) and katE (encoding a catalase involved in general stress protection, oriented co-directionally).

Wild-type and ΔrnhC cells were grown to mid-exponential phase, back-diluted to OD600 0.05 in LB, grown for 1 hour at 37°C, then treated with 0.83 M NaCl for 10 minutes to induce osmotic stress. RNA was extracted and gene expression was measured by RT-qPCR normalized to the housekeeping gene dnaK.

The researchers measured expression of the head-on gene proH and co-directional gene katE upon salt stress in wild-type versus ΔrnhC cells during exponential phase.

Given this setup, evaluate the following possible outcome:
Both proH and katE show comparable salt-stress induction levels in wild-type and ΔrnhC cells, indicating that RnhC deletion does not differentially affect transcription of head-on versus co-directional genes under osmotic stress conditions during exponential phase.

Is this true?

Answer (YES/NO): NO